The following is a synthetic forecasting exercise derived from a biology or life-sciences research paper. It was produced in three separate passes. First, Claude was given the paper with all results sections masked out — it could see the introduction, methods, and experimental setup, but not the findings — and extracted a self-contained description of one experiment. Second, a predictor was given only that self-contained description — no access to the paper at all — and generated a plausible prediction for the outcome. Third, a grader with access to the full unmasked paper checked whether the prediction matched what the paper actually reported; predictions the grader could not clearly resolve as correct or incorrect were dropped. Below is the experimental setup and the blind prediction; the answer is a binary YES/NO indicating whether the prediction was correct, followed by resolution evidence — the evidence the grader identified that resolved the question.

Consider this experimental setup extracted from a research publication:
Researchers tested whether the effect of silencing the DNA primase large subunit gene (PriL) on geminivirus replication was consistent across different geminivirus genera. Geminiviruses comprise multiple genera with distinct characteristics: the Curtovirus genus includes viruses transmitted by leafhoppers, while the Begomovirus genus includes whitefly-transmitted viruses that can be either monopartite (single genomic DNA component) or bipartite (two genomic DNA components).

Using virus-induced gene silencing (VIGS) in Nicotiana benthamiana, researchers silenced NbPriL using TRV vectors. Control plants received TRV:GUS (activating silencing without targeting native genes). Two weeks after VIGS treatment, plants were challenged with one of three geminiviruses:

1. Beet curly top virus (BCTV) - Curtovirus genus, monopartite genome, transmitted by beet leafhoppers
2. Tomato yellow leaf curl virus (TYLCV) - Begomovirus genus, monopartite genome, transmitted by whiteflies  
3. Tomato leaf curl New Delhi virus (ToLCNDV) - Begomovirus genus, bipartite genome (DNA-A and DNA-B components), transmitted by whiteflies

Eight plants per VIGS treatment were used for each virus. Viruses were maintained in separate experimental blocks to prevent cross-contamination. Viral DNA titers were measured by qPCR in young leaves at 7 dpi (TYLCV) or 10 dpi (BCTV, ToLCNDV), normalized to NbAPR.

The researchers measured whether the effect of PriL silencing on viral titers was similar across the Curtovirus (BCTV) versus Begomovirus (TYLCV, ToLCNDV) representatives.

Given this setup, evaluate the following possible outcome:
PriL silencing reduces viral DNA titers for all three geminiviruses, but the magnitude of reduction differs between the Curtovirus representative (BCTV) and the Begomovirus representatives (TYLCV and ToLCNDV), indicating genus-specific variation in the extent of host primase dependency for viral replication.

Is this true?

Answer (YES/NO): NO